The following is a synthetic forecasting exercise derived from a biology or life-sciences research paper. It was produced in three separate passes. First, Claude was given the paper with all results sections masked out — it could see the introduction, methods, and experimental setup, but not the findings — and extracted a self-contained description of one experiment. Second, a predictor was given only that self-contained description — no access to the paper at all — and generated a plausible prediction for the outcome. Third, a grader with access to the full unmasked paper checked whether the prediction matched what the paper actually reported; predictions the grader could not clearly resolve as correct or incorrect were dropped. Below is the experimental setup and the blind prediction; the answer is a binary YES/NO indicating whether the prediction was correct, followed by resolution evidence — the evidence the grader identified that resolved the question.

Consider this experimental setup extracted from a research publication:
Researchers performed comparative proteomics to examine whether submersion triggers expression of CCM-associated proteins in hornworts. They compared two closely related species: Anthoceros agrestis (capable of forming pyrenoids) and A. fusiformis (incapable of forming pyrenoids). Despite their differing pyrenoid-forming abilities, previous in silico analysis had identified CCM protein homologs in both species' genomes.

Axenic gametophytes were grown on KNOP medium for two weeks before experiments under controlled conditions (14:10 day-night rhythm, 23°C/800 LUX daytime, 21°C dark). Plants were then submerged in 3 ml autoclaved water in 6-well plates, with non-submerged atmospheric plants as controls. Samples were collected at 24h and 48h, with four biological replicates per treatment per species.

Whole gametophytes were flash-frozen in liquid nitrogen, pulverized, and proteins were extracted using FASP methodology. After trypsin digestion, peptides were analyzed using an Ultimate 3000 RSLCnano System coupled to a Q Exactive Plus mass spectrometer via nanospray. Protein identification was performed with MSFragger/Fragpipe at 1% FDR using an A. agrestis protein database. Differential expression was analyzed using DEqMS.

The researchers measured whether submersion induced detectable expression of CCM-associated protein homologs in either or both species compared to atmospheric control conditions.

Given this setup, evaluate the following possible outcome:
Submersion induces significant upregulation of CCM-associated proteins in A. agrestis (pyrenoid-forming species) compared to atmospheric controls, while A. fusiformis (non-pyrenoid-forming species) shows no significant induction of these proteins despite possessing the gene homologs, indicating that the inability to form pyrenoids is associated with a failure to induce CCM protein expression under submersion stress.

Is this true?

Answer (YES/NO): NO